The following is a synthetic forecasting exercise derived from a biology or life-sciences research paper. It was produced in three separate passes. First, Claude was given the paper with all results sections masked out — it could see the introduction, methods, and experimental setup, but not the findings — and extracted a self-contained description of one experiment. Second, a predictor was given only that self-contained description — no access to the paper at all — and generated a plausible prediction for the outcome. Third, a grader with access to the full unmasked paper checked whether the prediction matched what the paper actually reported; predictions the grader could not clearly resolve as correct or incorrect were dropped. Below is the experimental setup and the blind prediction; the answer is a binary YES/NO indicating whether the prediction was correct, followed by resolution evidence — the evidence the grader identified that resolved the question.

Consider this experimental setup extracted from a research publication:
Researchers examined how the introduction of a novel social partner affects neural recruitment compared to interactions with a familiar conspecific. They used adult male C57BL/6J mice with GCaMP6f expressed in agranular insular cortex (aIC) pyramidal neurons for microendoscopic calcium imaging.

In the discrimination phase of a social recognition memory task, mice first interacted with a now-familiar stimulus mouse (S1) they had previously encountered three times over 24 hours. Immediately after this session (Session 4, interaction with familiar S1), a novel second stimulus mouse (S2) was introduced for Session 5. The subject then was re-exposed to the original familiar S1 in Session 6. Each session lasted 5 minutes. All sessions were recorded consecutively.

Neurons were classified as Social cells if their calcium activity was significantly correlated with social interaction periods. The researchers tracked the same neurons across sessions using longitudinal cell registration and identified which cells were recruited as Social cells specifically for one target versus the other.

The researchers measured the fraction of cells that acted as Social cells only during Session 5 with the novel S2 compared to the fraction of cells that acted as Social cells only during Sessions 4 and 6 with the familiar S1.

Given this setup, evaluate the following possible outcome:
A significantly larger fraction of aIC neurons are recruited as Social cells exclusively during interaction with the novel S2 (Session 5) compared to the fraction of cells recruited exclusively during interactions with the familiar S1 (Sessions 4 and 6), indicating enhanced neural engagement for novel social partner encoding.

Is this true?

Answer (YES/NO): YES